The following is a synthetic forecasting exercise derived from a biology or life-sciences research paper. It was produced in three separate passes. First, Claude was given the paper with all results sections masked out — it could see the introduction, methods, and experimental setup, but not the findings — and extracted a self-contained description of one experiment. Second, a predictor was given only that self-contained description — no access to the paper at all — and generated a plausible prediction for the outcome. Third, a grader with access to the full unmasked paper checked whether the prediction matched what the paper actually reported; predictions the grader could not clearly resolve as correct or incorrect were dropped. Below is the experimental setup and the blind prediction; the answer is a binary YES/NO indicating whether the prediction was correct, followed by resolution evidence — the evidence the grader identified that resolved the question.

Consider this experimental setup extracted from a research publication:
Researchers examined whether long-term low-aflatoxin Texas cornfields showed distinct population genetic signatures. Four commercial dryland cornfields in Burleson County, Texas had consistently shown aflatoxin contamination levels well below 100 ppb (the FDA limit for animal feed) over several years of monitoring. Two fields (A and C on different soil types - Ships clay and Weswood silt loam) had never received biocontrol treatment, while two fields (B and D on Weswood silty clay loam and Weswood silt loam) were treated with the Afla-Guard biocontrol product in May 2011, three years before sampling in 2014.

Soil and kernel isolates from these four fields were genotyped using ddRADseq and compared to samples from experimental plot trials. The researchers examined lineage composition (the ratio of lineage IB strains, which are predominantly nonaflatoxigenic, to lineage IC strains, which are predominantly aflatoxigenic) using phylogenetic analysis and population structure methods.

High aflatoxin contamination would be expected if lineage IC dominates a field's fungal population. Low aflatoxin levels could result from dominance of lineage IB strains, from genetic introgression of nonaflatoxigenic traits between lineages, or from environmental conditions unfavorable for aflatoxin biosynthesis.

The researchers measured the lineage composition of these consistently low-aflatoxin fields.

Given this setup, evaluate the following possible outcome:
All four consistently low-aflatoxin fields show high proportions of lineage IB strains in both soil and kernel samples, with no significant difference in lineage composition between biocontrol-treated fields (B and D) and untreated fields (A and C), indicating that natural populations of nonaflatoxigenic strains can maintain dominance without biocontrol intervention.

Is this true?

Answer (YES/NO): NO